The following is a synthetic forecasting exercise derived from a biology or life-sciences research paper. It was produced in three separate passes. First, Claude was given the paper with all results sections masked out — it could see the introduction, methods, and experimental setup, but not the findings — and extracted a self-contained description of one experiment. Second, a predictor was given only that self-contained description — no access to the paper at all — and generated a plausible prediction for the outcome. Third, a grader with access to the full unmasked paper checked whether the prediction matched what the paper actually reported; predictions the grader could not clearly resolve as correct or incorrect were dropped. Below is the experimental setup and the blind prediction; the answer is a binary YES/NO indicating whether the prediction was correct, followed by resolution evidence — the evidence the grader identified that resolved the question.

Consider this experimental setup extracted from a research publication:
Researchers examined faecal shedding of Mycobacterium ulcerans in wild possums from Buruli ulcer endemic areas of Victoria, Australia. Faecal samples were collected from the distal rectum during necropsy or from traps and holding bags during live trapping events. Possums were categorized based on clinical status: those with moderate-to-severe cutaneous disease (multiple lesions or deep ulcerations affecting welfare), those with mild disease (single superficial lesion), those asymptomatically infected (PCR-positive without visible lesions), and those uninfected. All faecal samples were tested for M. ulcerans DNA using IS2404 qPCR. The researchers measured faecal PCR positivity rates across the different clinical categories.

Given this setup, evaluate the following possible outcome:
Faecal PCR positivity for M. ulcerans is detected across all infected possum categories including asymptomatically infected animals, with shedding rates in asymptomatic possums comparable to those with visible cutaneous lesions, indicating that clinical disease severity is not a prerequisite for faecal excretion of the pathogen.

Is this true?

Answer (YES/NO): NO